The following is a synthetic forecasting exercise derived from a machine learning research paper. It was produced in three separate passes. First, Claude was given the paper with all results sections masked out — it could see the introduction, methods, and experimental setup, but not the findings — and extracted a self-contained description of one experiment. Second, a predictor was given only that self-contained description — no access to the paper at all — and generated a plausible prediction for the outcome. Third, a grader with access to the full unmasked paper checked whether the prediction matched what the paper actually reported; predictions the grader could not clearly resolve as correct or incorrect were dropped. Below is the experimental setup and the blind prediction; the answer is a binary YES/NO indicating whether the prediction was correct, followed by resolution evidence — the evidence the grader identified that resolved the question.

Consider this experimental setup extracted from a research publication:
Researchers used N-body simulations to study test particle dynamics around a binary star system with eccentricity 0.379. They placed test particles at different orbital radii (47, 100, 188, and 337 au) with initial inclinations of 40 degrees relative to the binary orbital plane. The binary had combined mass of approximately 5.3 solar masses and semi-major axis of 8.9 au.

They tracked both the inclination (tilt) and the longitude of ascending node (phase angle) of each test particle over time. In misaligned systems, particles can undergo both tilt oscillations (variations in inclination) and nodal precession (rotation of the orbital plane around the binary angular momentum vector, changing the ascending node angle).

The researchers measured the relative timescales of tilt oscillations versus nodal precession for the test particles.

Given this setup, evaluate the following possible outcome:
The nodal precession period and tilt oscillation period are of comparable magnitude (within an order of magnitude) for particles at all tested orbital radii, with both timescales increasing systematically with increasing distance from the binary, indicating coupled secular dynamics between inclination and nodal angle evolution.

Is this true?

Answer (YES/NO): NO